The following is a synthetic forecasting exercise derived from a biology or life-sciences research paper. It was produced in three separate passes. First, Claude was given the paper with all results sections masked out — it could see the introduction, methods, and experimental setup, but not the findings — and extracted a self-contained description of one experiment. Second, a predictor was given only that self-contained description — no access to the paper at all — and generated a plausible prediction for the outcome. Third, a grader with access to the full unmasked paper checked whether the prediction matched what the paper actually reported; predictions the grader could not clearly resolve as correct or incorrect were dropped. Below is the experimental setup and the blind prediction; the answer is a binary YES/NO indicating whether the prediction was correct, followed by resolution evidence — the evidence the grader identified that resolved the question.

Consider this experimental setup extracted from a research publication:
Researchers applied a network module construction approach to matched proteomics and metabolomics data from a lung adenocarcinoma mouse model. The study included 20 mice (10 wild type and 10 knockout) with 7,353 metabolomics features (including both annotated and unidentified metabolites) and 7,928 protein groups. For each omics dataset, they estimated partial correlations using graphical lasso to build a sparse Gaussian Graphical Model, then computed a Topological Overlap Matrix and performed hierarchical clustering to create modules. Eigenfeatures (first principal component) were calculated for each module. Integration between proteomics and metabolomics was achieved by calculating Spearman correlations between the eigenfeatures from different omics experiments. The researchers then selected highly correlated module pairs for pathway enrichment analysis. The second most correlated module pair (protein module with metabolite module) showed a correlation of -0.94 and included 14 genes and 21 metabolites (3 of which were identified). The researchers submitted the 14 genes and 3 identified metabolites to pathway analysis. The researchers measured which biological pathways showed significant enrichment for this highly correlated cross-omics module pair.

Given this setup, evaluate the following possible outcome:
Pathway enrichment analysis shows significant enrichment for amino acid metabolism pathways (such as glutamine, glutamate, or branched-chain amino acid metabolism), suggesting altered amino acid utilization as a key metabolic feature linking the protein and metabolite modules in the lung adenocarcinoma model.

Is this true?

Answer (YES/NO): NO